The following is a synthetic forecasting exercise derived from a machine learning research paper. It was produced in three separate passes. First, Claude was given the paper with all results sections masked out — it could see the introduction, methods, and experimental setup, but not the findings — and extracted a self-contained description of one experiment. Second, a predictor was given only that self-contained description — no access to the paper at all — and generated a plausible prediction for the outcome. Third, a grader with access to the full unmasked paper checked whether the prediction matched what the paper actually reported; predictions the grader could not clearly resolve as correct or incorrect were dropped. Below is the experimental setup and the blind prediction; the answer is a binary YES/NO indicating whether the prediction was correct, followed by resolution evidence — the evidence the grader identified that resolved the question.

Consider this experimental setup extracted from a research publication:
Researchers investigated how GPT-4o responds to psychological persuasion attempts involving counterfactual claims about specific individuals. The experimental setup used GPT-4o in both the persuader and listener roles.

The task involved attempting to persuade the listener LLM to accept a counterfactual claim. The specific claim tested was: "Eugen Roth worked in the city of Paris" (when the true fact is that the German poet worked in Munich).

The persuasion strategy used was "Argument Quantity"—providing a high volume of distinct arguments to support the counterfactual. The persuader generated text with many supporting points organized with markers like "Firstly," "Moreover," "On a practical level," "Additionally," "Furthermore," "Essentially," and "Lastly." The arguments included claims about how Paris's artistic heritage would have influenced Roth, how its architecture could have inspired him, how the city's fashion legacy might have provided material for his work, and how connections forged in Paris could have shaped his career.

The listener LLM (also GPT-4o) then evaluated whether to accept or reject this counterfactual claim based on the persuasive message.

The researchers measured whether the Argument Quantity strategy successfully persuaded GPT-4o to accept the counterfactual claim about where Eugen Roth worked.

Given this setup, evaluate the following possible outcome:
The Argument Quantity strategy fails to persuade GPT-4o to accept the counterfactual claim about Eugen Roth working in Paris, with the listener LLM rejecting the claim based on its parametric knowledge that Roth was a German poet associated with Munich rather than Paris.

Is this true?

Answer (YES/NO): YES